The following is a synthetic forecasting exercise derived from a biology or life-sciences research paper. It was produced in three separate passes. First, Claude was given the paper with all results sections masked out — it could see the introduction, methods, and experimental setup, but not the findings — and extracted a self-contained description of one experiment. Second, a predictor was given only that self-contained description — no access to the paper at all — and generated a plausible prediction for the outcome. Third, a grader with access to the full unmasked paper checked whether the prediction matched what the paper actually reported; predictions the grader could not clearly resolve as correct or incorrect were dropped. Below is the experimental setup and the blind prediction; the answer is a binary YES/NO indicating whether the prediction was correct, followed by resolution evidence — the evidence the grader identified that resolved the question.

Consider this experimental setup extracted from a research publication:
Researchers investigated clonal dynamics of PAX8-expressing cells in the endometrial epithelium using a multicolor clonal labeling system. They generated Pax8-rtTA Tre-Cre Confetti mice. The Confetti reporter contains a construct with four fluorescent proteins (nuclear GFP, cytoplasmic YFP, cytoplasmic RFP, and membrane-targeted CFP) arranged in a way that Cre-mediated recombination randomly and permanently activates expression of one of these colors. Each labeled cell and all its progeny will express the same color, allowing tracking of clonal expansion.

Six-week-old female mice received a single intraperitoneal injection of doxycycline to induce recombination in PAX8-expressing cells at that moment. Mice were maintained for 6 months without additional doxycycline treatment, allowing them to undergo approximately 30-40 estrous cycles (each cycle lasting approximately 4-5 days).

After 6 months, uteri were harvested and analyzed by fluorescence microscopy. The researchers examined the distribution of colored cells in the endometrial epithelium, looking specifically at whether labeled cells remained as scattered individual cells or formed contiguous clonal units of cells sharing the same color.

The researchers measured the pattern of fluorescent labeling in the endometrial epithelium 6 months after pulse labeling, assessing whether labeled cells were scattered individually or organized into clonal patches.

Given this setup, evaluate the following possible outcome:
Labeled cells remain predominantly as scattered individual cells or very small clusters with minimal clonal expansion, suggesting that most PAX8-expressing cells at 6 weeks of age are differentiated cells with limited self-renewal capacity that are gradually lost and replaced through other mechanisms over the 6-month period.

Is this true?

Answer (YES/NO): NO